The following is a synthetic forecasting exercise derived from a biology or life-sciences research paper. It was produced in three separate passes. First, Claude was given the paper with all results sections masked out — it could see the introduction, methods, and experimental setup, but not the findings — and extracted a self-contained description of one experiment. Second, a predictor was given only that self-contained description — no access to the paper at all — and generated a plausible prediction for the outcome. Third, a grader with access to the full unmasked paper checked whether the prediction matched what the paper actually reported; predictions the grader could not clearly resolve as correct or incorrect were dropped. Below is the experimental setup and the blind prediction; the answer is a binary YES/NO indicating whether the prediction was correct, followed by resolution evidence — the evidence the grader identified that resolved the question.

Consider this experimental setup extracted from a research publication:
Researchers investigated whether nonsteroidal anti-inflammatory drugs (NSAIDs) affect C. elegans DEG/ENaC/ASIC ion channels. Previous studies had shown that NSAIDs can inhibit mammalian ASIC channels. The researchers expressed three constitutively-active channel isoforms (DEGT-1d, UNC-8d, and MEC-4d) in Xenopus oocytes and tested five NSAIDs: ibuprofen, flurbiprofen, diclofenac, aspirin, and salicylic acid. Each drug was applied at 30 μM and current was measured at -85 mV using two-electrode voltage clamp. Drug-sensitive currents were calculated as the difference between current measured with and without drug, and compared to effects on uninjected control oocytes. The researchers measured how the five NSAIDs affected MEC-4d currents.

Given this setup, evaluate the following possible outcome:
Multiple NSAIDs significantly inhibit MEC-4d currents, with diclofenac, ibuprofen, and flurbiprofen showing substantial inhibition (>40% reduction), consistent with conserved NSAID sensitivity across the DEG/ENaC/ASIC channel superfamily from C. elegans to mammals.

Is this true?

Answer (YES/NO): NO